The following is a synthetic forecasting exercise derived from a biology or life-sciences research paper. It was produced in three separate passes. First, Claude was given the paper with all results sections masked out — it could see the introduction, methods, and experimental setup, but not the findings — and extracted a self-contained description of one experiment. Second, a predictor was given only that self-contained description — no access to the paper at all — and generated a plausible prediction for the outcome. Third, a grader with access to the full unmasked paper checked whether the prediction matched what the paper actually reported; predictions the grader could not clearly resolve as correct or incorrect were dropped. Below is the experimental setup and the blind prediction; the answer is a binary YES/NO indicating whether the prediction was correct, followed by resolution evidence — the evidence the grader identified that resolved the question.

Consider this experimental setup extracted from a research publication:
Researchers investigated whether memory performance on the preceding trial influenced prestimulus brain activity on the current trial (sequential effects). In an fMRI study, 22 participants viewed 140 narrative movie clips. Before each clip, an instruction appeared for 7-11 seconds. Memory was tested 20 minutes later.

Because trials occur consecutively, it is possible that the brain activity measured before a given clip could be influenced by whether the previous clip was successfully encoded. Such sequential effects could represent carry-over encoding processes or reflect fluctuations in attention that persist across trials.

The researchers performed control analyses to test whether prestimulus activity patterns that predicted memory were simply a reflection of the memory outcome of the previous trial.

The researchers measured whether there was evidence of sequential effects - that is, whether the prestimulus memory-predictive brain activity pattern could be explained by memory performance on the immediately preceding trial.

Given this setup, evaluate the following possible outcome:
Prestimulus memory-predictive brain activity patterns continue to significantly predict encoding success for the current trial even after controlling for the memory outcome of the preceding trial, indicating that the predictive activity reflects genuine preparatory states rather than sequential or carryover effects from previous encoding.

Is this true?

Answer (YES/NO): YES